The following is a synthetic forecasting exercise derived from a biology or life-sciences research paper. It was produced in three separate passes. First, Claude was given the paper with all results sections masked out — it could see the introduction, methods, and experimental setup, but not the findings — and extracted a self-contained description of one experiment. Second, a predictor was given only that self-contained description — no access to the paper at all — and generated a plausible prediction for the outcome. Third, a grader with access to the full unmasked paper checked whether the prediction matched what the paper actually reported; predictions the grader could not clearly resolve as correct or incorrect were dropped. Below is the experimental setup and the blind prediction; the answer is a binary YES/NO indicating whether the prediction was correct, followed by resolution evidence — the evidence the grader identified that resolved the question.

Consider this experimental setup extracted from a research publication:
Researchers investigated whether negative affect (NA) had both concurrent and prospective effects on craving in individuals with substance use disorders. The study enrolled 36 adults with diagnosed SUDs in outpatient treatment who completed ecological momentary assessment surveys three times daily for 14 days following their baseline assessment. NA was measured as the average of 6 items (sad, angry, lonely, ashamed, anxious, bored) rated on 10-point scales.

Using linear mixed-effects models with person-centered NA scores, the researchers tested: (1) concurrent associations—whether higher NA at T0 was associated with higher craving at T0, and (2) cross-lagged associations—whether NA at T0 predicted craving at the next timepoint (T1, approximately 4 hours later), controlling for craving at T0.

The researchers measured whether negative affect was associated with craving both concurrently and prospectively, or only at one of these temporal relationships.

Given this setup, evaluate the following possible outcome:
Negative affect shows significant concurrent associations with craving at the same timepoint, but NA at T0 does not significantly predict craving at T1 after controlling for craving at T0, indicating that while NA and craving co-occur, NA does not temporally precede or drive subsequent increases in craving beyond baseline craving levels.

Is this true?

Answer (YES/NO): NO